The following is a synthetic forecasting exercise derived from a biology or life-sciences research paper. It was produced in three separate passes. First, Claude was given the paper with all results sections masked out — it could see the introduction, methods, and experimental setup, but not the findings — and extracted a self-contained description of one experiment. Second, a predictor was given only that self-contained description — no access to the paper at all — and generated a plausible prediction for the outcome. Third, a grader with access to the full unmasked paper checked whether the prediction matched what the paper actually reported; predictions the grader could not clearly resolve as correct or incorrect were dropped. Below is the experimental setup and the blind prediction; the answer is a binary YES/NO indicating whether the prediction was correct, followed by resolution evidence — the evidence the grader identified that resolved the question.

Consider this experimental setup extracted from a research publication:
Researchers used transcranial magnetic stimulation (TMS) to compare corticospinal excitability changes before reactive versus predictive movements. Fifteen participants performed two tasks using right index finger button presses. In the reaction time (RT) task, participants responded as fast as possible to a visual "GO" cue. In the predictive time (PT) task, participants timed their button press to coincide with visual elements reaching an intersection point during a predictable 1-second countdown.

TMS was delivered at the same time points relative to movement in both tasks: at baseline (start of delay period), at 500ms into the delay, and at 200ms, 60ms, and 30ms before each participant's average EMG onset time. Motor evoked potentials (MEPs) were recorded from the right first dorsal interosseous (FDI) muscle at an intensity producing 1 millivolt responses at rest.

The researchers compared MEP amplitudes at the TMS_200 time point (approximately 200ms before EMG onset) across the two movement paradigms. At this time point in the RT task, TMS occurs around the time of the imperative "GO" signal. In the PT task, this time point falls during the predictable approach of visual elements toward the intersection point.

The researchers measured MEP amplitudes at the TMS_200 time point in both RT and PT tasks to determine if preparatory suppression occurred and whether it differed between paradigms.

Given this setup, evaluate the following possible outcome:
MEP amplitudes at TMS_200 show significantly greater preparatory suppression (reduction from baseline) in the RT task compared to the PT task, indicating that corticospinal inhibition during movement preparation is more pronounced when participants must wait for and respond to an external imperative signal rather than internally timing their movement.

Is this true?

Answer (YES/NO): NO